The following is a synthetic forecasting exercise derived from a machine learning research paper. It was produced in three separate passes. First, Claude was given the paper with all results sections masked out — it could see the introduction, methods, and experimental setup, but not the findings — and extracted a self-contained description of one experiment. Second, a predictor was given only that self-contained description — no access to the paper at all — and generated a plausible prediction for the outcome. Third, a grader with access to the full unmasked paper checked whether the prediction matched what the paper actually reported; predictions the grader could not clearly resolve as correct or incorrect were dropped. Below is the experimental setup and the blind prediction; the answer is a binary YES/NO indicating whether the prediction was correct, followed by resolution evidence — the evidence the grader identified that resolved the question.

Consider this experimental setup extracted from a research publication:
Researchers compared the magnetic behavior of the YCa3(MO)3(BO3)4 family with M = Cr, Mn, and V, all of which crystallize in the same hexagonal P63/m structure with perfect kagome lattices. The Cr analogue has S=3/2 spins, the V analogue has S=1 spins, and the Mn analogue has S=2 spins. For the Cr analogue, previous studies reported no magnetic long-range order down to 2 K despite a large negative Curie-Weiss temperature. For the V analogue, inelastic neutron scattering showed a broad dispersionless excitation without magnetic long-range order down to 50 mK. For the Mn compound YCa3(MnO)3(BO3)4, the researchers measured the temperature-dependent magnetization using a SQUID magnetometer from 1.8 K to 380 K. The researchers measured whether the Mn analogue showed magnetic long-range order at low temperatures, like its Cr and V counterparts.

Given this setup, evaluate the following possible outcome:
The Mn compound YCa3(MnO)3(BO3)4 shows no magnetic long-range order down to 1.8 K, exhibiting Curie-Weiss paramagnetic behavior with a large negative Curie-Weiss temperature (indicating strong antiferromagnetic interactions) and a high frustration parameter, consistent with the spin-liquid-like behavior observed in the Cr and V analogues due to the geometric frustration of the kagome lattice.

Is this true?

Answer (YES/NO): NO